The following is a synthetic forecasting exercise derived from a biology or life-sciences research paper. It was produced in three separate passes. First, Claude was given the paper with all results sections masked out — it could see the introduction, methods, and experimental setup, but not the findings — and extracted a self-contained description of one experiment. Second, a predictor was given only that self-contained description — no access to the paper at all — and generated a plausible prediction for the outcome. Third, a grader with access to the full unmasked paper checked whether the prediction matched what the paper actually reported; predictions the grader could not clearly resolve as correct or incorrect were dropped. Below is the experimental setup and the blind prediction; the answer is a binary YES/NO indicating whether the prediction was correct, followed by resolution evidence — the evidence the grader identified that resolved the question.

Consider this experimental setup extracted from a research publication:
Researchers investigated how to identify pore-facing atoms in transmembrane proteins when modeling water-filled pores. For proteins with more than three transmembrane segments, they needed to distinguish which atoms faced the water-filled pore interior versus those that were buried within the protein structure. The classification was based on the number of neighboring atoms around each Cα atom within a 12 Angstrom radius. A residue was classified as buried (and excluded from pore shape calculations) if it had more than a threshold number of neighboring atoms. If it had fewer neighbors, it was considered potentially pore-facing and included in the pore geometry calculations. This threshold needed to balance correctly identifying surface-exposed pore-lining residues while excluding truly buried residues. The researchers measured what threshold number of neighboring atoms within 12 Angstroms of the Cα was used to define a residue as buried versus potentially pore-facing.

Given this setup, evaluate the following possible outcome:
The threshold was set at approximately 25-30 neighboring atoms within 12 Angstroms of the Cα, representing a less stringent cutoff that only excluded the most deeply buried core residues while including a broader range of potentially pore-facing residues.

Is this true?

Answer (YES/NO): NO